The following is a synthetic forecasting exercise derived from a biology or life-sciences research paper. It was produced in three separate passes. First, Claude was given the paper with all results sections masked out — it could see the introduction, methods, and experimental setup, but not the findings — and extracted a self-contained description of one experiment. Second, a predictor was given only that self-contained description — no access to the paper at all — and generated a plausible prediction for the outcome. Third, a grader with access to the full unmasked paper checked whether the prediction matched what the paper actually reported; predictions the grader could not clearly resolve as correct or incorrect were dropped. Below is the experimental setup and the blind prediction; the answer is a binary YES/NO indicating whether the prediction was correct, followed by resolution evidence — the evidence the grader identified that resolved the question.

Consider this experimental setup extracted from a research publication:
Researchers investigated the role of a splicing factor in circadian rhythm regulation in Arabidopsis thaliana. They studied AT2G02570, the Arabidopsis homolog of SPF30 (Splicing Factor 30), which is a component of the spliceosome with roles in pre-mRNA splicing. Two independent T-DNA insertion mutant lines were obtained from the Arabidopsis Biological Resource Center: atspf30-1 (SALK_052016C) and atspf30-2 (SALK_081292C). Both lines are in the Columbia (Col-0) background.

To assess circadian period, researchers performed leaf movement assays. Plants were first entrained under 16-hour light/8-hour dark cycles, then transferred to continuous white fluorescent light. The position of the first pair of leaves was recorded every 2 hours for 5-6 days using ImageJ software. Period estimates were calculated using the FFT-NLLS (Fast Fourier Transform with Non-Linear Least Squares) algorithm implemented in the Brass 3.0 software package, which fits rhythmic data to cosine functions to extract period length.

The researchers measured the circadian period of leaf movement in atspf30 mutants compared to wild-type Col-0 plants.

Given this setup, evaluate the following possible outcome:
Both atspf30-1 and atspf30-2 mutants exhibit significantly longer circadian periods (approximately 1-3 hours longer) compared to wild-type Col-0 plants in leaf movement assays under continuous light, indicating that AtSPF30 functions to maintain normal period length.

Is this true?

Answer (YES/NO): NO